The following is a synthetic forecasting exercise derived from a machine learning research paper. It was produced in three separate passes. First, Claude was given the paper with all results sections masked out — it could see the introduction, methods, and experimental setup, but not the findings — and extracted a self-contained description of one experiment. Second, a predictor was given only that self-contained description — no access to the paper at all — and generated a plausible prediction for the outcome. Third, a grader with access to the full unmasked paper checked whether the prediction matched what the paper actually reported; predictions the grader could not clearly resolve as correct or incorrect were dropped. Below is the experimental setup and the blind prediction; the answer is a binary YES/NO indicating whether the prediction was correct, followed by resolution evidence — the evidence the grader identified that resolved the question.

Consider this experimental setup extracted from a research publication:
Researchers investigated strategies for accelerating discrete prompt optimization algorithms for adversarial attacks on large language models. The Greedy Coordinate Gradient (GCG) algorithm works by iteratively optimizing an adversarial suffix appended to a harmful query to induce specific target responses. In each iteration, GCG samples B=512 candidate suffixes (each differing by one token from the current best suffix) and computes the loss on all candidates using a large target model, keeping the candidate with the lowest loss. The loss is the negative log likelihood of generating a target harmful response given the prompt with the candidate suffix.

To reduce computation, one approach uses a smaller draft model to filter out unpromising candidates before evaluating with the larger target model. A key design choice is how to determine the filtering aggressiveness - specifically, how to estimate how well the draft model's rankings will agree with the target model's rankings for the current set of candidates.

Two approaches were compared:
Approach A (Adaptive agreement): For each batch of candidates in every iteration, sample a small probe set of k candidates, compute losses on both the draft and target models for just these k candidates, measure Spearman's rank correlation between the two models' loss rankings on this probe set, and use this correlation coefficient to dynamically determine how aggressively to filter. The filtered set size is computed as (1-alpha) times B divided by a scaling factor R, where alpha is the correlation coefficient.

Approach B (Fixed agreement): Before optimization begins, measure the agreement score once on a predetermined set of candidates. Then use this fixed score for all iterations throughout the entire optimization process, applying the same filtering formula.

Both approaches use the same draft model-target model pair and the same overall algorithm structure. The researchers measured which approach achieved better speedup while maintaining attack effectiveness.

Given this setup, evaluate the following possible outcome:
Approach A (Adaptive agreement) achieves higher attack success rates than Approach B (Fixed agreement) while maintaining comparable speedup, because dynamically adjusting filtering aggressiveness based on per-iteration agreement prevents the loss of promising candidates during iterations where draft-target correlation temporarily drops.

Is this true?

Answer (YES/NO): YES